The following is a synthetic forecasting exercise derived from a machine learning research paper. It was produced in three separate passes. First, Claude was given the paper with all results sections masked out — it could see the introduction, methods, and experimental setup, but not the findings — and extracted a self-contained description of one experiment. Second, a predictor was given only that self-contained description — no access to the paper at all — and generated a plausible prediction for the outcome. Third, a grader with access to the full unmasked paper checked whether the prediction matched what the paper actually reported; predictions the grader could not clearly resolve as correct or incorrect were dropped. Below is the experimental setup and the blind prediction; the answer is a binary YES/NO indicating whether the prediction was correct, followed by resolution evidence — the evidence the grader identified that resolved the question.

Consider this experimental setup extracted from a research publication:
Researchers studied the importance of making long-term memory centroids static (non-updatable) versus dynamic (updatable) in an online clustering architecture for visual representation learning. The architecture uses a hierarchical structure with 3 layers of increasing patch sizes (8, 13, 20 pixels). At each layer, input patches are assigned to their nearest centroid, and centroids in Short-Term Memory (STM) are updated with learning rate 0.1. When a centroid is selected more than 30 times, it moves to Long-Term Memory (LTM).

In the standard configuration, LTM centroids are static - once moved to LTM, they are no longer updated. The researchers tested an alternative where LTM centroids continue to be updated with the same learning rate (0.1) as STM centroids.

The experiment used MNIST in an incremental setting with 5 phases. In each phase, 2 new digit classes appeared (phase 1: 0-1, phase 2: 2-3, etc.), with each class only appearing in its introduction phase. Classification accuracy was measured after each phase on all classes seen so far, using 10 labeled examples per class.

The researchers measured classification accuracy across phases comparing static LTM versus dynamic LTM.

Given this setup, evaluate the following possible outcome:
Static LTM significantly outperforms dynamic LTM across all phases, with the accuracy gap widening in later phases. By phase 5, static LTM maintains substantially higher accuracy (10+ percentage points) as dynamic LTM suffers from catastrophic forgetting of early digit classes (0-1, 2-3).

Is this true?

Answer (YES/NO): NO